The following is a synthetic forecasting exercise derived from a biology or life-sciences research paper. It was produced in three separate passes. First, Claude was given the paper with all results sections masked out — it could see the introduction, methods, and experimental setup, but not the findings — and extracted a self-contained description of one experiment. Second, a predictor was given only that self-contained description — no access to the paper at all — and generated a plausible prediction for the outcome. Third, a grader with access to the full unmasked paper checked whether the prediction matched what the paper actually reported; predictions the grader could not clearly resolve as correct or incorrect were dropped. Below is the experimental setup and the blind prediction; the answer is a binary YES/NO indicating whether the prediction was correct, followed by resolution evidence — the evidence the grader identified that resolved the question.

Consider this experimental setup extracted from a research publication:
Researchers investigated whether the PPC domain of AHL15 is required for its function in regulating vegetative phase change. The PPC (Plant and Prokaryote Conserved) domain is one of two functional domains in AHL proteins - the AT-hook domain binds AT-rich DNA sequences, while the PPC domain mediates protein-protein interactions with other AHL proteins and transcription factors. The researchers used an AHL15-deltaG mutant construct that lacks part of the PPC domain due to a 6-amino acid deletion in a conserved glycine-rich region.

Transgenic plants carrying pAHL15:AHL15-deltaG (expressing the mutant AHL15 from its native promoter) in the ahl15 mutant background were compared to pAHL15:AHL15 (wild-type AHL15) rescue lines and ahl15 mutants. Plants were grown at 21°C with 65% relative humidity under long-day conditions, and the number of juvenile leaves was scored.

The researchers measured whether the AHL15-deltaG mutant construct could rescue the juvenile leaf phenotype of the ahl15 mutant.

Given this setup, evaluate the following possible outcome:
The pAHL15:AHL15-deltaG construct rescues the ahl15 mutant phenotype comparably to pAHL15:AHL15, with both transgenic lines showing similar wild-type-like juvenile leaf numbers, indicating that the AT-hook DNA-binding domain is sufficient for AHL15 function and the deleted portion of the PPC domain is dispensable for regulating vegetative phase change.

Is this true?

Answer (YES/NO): NO